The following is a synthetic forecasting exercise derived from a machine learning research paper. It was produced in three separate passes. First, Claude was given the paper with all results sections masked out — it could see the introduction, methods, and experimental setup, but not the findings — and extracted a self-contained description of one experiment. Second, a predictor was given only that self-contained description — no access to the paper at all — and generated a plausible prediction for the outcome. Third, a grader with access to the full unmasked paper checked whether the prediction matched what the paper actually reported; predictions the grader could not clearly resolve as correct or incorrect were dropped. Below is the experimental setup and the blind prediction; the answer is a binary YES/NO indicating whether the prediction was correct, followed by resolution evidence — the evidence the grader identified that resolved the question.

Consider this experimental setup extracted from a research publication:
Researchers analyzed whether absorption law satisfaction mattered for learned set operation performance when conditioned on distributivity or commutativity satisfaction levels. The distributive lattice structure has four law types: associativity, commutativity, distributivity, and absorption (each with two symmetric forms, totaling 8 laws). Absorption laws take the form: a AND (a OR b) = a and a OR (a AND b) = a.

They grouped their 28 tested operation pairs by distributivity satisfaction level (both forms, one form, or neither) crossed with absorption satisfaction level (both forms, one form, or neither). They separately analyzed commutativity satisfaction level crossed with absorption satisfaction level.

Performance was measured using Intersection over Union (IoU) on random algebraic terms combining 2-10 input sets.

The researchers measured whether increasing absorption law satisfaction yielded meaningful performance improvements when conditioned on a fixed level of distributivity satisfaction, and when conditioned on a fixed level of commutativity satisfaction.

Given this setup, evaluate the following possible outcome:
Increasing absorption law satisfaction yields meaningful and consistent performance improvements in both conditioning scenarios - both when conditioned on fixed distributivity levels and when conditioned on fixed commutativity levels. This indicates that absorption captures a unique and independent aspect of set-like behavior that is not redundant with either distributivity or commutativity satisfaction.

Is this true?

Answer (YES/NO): NO